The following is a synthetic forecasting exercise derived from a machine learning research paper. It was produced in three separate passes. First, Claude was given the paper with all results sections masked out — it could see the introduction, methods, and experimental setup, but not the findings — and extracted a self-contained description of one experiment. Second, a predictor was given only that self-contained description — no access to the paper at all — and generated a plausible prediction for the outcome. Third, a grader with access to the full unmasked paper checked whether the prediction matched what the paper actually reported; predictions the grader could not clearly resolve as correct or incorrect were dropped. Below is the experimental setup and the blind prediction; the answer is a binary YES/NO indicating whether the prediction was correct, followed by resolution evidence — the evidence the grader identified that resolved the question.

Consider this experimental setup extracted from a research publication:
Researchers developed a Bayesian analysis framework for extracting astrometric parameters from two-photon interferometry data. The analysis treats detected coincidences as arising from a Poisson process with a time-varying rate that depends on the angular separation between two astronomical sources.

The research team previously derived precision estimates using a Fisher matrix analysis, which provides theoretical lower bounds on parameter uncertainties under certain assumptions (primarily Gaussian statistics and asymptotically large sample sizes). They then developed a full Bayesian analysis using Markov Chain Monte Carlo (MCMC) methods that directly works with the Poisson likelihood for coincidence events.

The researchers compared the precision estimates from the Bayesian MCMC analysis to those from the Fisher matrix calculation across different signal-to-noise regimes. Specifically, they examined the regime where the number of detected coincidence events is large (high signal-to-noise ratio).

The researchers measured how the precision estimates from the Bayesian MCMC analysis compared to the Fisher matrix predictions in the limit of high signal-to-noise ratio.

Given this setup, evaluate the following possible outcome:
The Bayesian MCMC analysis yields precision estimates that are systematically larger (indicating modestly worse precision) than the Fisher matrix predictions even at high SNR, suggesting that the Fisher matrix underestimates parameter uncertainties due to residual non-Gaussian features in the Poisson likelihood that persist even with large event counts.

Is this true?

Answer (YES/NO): NO